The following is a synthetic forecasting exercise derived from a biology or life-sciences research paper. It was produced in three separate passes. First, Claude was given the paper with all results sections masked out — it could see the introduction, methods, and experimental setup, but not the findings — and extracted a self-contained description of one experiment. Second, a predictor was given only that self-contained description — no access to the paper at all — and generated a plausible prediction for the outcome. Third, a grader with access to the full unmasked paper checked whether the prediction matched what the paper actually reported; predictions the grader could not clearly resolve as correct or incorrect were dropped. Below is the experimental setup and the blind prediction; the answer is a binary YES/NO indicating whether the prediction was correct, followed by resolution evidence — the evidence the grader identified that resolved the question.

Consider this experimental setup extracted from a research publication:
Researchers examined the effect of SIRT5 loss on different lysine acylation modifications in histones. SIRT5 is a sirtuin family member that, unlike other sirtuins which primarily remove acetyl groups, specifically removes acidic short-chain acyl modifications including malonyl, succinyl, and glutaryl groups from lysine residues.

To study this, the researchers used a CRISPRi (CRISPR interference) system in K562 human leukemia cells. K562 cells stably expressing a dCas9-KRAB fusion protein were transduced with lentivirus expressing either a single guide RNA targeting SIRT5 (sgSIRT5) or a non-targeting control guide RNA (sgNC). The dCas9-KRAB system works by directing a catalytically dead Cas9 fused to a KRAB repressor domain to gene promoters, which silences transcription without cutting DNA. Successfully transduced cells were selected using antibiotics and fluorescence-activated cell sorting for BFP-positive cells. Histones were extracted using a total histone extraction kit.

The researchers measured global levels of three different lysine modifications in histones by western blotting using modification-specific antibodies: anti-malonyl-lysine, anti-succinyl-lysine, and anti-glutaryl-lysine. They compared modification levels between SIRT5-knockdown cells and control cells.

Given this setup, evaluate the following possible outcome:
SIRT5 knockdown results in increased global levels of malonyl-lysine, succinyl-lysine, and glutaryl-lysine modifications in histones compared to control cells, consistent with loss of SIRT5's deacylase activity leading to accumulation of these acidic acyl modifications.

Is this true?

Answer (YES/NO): NO